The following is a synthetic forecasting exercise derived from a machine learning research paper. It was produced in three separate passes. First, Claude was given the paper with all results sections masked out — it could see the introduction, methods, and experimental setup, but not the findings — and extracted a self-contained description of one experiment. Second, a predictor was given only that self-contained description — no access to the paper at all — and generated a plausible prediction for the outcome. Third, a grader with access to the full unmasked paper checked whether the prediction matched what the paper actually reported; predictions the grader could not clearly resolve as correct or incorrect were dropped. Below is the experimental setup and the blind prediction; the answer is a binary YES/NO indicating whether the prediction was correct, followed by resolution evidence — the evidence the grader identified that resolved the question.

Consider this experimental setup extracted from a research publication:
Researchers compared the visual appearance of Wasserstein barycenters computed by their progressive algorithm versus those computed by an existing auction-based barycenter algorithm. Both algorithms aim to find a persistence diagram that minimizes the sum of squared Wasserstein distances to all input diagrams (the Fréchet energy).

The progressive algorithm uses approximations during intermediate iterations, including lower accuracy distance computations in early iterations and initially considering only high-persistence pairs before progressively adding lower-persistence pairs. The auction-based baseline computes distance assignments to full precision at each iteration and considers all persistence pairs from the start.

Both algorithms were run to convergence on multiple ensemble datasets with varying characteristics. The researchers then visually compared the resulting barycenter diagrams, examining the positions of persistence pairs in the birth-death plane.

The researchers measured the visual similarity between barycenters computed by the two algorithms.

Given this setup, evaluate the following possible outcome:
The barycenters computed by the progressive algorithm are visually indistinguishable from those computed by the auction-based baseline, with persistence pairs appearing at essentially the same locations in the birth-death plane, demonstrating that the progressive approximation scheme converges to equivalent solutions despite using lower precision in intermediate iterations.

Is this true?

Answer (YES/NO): NO